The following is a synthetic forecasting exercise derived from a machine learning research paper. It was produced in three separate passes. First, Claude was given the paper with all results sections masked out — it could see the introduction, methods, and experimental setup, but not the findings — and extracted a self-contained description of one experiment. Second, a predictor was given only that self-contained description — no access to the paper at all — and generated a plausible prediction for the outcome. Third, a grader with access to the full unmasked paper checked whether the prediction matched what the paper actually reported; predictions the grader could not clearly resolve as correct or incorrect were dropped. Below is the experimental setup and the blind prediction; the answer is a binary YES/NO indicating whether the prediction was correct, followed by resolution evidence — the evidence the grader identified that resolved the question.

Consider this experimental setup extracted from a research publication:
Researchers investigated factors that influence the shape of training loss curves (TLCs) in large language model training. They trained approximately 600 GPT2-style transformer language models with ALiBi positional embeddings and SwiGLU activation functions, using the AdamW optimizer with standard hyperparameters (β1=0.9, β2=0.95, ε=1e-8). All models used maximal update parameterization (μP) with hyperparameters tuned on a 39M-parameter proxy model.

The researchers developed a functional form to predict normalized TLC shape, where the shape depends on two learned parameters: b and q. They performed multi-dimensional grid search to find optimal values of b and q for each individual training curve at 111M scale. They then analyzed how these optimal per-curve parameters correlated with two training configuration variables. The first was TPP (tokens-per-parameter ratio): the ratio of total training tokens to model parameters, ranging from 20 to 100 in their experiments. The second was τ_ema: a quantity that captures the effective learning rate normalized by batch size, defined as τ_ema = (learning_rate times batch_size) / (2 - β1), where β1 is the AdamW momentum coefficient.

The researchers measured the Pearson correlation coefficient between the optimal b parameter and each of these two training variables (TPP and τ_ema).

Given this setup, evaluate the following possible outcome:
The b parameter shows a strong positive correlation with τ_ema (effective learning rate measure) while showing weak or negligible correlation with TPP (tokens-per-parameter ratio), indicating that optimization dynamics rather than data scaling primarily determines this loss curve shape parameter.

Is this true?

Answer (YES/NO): NO